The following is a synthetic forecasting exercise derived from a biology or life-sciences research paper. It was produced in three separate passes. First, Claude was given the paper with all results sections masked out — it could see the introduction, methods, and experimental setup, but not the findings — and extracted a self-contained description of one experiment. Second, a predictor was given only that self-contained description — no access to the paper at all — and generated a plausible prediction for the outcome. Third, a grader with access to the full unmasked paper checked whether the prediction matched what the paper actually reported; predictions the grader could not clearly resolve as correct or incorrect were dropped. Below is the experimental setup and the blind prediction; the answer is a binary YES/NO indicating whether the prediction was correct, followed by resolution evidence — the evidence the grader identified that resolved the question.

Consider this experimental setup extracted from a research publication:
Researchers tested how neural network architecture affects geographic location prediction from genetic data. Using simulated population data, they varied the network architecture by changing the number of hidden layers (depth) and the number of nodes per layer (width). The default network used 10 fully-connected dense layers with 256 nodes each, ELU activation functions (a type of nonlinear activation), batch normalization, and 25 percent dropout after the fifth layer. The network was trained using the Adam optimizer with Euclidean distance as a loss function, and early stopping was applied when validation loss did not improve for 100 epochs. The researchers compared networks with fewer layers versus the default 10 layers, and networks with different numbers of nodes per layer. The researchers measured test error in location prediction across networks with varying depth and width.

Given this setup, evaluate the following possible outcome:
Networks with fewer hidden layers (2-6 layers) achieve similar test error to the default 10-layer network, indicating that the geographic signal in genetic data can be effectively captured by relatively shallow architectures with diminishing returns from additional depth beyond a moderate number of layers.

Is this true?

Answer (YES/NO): NO